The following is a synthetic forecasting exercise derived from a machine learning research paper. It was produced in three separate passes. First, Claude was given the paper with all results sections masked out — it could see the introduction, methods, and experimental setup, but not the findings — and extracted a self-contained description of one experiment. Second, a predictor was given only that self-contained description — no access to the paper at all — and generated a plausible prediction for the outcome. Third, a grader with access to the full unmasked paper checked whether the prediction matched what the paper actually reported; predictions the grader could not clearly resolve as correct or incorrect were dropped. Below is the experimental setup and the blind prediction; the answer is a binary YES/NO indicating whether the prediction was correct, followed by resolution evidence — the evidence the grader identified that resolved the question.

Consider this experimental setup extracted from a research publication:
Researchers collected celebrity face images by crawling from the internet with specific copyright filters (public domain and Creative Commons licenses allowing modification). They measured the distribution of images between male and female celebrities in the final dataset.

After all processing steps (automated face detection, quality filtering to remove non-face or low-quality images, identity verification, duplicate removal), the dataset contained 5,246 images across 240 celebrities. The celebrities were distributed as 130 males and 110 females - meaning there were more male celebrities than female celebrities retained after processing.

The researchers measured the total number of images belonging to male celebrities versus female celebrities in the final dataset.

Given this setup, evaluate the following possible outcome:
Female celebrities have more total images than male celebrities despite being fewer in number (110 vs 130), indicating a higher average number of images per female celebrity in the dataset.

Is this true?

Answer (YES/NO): YES